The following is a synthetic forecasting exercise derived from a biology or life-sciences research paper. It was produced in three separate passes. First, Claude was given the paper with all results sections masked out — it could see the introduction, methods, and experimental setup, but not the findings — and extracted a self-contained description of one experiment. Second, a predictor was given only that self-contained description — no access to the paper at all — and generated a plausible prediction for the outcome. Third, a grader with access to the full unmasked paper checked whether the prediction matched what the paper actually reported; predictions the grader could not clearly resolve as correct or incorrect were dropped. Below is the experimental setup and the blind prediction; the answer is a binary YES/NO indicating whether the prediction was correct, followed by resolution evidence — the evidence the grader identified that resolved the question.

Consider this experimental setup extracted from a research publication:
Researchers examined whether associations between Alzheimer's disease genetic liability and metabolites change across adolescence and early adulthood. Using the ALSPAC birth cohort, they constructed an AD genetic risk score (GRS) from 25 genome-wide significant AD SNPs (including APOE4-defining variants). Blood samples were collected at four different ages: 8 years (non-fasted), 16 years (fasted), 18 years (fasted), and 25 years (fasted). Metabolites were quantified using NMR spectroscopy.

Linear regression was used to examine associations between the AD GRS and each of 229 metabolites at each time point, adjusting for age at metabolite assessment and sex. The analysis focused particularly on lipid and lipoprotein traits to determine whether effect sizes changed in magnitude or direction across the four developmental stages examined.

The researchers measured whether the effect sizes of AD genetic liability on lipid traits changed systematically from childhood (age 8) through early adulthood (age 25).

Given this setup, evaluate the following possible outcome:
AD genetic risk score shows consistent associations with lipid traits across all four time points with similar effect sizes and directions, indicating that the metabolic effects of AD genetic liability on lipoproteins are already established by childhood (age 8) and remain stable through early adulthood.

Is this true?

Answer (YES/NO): YES